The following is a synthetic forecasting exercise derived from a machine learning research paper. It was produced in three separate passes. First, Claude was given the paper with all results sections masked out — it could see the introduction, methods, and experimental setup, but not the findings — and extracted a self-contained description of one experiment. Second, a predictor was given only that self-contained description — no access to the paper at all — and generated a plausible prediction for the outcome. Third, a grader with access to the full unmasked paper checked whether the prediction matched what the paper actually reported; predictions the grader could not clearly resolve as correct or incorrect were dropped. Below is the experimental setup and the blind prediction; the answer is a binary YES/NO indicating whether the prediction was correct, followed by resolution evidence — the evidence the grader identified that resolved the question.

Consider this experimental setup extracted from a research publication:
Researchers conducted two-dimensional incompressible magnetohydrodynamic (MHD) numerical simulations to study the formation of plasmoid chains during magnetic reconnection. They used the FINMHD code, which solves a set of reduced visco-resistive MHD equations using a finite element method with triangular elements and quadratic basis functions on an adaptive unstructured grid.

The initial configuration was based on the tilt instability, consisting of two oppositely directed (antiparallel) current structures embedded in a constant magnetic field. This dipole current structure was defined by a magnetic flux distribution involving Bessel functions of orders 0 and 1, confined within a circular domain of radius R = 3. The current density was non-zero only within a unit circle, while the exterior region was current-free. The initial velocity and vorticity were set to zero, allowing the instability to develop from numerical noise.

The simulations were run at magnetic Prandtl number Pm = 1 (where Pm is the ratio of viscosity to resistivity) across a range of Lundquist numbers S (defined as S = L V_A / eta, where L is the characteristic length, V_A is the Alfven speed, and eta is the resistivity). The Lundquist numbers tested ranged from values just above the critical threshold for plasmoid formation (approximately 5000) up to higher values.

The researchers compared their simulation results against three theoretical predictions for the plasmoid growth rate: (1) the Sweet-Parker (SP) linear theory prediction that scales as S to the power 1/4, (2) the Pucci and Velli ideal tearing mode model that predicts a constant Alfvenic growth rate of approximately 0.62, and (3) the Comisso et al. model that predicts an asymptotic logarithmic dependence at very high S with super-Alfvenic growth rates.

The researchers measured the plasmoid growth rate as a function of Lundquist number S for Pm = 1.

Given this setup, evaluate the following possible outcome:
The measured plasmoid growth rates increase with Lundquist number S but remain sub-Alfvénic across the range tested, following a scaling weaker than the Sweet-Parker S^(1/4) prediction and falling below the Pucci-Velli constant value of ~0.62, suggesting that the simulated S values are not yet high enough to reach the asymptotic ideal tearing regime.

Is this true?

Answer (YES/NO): NO